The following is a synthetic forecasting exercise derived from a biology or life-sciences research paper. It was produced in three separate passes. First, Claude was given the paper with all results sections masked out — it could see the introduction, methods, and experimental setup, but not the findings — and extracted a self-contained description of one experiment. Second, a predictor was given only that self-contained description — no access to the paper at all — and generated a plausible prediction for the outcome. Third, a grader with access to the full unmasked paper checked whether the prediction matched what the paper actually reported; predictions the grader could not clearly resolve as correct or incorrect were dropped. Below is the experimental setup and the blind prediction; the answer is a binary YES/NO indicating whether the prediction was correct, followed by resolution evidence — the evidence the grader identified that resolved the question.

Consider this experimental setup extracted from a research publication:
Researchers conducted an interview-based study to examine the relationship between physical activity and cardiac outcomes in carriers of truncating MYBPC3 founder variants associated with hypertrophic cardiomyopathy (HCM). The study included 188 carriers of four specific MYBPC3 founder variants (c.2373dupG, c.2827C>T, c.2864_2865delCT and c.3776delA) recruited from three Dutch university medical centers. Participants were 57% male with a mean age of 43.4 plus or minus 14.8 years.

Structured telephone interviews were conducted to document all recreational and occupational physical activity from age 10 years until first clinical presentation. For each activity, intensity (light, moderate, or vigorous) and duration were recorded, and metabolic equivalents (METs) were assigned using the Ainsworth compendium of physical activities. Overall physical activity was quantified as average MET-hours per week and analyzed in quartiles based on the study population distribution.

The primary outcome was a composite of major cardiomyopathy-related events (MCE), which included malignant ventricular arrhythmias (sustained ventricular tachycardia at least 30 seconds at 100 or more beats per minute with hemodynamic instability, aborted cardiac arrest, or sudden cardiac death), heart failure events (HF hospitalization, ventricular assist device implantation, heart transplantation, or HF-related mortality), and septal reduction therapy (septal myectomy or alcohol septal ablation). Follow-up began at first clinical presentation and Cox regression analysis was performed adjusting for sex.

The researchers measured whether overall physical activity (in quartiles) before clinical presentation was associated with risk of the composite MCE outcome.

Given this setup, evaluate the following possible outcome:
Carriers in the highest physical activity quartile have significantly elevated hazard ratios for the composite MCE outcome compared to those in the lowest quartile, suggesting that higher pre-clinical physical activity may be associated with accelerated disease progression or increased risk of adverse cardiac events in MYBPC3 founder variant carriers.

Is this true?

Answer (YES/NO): NO